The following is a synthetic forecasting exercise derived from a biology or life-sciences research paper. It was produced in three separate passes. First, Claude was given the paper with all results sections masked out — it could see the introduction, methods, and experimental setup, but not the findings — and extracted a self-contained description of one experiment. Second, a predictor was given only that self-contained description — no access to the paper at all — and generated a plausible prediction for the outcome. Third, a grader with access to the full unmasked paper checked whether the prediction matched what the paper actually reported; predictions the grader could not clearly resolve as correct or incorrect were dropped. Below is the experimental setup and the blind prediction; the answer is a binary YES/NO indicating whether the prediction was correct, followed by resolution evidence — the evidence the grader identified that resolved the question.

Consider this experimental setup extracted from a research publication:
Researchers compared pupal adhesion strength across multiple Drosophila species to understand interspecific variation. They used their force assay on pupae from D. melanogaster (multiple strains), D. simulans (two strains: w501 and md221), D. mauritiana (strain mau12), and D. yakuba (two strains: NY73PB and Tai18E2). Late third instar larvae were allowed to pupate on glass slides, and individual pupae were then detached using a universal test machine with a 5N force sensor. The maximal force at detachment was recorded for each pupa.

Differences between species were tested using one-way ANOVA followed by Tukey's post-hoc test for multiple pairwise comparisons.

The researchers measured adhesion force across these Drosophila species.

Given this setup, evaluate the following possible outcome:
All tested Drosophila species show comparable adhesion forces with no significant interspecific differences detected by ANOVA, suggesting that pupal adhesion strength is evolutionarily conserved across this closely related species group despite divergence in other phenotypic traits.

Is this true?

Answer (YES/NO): NO